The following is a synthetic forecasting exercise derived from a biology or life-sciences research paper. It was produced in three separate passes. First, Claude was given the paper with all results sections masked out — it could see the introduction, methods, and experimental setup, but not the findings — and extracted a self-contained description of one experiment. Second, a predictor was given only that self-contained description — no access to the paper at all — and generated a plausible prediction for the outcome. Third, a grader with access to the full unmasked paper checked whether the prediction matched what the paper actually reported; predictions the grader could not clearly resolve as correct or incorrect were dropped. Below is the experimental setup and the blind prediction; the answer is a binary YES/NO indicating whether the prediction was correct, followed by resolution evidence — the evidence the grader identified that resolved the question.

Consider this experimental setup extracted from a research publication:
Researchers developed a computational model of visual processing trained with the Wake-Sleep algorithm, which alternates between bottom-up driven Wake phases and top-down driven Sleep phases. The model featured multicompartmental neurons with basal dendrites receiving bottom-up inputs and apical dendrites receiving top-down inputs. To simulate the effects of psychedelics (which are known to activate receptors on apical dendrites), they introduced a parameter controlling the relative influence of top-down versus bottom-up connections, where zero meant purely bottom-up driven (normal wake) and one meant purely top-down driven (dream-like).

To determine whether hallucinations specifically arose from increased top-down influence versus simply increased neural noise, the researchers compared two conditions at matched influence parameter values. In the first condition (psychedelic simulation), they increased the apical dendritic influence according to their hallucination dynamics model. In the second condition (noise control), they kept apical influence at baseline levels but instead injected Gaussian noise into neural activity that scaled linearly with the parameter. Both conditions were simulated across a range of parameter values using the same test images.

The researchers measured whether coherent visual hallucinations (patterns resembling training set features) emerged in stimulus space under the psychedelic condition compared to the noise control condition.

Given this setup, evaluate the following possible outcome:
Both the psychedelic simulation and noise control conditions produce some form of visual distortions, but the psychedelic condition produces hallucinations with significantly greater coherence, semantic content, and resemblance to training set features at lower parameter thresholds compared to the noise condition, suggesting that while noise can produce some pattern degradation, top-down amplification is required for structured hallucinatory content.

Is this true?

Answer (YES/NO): NO